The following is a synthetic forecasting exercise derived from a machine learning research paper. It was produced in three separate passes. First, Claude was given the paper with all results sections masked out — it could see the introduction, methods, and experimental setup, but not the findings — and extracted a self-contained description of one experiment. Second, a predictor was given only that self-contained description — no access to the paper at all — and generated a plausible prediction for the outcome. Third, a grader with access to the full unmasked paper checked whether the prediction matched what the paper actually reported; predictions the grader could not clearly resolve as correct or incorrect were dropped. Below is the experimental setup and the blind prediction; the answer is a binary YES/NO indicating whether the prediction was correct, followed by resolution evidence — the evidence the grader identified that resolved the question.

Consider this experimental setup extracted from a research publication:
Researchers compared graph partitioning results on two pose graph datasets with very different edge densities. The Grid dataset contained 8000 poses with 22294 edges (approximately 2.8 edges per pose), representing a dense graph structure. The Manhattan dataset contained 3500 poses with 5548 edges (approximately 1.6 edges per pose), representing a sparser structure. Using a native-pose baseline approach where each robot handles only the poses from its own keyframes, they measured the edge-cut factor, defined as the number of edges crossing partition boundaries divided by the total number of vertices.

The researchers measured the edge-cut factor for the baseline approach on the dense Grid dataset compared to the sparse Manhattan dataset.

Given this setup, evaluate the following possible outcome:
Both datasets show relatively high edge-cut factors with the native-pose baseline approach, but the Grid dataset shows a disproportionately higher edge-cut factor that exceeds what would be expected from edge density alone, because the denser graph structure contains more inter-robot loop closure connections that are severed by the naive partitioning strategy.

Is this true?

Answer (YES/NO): NO